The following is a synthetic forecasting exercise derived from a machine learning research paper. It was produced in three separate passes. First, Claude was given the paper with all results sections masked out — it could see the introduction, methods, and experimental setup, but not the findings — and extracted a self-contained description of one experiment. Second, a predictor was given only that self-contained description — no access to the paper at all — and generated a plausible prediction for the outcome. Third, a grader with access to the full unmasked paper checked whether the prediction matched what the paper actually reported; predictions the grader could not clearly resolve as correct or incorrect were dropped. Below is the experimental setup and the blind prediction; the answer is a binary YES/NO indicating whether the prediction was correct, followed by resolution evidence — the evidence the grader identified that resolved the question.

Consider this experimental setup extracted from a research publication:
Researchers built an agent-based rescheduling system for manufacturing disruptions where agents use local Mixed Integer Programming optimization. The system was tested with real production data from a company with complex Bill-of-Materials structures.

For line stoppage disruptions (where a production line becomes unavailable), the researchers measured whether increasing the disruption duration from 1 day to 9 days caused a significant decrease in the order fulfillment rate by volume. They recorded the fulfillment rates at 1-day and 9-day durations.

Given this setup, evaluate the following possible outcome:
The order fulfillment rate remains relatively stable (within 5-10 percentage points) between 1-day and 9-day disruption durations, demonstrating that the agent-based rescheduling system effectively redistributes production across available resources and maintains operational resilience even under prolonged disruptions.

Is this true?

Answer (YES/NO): YES